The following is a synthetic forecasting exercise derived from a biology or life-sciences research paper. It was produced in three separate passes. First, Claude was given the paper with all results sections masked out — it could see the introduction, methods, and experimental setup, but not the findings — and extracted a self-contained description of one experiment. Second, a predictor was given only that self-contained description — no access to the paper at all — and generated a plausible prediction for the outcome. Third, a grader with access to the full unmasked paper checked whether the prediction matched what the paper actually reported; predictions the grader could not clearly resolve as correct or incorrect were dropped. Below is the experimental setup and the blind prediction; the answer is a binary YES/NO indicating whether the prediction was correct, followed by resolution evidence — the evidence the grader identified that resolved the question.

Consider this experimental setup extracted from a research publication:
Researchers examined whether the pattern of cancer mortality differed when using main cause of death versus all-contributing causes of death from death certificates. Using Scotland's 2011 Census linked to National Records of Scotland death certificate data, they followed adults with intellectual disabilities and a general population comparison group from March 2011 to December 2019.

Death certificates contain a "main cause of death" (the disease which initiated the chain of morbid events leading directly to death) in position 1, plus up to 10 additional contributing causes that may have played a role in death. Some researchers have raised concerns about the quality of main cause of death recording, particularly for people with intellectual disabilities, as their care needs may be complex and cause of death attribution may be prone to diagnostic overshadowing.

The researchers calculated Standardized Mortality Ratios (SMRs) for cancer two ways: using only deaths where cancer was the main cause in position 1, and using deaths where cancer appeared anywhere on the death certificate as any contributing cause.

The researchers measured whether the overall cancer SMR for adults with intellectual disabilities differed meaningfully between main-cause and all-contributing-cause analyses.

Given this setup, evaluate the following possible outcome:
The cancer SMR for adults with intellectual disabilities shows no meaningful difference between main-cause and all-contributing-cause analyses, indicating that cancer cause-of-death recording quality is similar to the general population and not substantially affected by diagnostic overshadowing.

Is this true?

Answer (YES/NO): YES